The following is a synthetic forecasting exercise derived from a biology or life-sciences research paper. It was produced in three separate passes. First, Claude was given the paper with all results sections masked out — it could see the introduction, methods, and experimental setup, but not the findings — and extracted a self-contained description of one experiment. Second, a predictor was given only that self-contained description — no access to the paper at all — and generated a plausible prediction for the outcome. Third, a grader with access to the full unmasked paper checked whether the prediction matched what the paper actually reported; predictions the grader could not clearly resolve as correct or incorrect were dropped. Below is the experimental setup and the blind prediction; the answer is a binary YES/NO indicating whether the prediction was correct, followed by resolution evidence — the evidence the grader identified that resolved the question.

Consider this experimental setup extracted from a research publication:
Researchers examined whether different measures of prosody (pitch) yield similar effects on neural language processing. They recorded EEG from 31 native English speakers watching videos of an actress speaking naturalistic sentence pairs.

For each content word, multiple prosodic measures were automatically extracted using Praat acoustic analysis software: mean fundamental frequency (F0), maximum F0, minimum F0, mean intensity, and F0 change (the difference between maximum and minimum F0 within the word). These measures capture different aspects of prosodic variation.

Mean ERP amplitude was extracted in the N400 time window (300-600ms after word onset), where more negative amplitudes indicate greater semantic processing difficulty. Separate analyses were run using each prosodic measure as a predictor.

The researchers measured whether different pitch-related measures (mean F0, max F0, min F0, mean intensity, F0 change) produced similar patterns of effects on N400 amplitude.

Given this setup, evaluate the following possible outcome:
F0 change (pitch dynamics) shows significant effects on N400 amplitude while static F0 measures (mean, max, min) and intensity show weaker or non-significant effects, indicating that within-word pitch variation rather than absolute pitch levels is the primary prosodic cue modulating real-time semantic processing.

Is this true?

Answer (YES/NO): NO